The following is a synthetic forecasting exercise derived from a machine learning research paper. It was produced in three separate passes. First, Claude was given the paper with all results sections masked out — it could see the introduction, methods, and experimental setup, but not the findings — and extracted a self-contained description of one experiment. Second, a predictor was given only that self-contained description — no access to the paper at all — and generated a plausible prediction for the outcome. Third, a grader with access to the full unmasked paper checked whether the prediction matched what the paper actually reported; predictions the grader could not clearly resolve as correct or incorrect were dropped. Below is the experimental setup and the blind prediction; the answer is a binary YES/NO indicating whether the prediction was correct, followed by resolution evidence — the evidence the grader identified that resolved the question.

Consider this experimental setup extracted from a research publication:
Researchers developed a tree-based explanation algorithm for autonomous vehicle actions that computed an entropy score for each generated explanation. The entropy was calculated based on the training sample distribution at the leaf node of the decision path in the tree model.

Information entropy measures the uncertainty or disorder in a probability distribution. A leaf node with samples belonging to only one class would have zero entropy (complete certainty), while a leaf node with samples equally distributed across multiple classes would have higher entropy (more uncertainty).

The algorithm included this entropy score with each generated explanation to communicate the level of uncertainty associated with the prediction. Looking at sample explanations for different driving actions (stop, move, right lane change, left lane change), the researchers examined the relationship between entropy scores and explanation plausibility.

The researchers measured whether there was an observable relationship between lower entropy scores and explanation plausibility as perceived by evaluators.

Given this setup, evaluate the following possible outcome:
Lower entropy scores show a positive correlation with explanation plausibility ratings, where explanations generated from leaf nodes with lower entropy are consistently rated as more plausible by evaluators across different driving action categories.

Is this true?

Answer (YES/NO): NO